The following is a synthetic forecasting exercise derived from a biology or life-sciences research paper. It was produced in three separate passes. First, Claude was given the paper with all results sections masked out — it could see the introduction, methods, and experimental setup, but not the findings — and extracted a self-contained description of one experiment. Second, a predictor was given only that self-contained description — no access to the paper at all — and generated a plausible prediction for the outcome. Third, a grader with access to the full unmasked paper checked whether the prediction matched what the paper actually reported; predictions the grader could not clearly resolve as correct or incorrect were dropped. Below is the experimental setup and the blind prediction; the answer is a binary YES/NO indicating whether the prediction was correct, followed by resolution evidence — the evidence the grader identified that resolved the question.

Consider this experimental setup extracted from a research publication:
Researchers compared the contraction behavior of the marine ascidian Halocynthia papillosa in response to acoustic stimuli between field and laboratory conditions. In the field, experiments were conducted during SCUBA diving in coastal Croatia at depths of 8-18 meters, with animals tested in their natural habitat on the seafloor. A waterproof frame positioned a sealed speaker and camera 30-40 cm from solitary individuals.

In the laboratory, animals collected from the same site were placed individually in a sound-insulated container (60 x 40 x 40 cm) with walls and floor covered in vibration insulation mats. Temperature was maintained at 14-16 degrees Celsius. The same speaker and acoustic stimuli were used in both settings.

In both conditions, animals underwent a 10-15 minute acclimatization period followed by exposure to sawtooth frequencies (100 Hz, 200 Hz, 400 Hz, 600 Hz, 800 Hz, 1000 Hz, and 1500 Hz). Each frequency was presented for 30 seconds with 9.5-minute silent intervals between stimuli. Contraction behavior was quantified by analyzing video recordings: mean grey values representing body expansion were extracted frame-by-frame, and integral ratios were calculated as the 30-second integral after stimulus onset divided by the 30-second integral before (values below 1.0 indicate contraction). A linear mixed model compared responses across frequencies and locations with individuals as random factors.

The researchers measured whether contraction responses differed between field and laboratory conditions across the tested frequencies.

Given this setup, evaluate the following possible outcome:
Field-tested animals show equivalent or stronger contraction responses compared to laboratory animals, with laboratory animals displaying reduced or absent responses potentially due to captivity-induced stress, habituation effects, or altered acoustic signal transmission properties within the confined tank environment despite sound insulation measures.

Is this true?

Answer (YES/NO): YES